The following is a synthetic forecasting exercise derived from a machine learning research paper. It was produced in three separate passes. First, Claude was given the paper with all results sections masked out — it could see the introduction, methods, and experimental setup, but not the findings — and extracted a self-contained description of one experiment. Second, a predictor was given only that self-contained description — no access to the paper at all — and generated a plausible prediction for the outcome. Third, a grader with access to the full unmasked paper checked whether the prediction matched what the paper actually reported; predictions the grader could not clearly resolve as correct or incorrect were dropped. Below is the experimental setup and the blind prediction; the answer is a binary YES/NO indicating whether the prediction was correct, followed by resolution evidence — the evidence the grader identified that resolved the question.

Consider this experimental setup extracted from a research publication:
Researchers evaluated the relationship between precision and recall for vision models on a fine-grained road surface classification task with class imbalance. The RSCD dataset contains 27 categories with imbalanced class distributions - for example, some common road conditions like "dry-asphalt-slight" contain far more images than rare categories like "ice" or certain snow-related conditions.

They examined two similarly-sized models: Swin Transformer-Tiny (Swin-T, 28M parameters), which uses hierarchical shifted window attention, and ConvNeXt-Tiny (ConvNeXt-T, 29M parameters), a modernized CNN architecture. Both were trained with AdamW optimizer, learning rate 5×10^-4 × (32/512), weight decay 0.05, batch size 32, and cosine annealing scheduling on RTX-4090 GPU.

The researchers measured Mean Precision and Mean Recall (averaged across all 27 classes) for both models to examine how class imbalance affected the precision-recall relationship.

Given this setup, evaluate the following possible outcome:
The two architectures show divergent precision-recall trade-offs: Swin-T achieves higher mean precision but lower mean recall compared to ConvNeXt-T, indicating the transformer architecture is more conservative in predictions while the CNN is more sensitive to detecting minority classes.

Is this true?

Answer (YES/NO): NO